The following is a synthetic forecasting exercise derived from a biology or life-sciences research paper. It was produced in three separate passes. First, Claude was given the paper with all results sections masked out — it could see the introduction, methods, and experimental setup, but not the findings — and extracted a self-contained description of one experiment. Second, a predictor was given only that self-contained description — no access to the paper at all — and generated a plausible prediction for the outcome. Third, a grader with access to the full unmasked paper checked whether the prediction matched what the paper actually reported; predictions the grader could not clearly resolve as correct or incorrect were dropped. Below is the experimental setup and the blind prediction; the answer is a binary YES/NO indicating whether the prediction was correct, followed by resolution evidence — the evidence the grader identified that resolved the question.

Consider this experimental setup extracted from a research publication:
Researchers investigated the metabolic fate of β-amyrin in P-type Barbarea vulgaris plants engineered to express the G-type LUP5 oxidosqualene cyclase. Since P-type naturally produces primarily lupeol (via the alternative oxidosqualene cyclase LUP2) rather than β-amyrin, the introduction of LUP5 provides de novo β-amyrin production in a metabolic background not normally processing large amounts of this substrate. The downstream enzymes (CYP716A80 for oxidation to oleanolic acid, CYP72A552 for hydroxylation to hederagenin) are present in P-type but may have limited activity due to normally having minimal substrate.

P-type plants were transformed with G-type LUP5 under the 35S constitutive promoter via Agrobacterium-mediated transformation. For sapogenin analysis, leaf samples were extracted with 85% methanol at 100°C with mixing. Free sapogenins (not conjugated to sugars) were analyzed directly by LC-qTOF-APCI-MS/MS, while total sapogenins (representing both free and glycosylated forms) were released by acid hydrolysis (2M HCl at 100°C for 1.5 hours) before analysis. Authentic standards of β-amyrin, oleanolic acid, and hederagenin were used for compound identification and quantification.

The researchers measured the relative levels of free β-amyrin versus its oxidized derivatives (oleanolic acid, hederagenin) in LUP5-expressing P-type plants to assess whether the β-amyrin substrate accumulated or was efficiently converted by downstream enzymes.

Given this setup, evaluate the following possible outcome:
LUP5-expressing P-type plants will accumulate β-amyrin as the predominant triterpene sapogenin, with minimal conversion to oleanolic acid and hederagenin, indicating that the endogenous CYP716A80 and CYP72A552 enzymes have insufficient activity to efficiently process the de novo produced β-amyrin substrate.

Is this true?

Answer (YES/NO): NO